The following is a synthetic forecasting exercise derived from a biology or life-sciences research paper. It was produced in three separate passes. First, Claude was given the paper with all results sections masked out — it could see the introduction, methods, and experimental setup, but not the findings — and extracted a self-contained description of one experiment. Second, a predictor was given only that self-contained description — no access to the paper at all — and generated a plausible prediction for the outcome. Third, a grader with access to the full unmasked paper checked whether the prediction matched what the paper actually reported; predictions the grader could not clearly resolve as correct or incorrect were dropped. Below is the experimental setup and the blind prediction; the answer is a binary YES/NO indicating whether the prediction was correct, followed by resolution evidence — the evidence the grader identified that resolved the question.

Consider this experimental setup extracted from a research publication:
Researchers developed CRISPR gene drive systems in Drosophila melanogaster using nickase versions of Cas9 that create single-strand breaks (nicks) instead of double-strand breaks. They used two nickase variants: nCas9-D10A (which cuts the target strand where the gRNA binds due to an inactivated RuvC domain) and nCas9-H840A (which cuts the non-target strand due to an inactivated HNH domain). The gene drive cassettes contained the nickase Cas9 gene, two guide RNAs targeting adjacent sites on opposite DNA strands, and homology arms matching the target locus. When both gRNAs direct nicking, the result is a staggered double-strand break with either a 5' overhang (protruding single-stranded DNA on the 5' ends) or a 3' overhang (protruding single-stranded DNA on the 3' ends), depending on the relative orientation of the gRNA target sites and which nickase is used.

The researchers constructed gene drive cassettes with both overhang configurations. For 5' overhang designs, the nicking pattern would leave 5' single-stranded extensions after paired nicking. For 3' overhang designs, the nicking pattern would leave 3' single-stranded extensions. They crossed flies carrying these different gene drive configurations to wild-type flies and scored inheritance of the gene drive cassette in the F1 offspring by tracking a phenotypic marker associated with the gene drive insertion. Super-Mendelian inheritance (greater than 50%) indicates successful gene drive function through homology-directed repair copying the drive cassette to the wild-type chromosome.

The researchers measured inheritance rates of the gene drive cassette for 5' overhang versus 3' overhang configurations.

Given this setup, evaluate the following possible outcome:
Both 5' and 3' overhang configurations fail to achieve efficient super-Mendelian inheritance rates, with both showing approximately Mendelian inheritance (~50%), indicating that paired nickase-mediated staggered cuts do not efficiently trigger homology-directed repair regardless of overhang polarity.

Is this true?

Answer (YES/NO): NO